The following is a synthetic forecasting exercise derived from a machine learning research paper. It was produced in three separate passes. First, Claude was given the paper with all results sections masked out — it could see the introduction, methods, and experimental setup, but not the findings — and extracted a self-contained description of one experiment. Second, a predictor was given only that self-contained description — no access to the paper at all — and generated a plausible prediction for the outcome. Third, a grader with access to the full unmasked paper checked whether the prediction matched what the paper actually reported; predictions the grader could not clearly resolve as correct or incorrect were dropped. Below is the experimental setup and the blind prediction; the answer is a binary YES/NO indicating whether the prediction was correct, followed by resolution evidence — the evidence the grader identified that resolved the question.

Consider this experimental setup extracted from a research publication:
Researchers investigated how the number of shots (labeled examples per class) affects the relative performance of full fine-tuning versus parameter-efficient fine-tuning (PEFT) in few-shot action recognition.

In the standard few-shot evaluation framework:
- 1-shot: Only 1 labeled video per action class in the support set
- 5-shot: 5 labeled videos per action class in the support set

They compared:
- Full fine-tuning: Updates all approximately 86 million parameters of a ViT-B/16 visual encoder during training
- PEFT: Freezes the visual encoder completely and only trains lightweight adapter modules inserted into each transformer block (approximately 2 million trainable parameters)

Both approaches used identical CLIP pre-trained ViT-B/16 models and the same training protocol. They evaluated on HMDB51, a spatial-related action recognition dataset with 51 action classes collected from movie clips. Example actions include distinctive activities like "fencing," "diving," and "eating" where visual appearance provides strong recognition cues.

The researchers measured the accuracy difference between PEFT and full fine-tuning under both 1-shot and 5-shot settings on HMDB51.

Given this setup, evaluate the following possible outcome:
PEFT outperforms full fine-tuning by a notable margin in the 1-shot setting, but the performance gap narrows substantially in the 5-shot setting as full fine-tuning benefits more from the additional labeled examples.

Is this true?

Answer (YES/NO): YES